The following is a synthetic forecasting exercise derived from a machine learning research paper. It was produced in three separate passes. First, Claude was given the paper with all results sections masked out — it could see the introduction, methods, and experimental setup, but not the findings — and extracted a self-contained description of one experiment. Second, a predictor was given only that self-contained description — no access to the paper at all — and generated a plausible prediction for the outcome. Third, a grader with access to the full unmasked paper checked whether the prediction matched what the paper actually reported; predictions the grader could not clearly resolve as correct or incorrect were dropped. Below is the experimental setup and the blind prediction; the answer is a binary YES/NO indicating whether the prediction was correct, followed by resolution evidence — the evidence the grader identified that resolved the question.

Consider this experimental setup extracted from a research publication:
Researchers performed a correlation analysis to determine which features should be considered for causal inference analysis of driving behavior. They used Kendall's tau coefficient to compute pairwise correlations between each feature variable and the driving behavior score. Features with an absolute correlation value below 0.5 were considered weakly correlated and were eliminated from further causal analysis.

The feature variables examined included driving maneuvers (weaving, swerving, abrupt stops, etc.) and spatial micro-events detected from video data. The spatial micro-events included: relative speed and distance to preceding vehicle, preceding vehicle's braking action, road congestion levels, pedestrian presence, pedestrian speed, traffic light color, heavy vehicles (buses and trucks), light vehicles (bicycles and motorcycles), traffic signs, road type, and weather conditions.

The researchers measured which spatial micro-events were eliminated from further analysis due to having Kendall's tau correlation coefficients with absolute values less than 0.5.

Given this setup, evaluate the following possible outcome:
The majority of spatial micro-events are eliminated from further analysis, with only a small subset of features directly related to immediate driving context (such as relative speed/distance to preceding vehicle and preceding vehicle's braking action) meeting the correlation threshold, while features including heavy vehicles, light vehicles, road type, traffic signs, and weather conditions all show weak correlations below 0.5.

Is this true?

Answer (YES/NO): NO